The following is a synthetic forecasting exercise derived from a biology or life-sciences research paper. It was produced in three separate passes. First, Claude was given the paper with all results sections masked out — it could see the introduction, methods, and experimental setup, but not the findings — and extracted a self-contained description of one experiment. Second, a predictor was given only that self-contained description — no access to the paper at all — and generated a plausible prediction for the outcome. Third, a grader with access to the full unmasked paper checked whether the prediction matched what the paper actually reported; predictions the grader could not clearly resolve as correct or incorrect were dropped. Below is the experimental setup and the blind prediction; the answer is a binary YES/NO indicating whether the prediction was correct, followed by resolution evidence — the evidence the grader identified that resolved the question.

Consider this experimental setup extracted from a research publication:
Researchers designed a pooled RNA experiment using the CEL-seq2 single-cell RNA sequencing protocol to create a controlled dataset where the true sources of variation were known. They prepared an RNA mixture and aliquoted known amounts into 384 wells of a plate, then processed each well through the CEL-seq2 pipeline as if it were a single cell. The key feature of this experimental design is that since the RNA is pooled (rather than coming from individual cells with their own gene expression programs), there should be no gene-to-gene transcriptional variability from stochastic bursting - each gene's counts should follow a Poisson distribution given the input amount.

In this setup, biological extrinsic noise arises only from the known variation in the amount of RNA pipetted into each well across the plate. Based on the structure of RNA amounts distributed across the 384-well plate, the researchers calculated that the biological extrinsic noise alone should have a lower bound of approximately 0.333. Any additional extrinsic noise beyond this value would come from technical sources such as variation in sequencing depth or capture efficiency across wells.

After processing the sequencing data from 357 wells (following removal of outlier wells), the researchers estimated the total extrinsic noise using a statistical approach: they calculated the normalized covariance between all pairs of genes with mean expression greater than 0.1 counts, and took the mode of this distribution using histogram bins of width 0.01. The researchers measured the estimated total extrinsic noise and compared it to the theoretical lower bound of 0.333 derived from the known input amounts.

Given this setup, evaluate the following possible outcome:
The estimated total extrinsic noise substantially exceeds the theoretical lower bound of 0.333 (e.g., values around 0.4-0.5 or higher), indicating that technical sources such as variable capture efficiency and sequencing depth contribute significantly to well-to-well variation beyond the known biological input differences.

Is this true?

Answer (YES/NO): YES